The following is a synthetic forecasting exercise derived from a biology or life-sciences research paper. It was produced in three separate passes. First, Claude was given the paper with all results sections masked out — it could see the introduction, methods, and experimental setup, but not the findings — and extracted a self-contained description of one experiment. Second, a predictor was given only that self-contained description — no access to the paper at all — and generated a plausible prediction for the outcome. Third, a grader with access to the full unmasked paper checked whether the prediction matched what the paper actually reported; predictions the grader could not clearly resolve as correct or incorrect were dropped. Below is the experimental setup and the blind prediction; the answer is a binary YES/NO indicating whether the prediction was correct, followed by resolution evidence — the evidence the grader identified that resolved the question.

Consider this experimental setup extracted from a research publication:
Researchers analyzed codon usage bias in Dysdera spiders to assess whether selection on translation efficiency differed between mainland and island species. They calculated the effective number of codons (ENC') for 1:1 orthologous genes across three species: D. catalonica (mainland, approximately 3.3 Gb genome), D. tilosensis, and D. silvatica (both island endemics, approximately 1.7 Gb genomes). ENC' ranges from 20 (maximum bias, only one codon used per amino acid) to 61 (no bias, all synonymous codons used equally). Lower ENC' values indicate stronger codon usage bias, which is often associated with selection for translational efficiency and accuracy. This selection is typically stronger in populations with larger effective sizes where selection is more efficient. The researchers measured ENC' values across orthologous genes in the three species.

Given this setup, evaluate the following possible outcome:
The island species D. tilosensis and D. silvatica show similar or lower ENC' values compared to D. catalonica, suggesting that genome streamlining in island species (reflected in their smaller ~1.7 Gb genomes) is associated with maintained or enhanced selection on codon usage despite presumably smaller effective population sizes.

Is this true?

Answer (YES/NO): YES